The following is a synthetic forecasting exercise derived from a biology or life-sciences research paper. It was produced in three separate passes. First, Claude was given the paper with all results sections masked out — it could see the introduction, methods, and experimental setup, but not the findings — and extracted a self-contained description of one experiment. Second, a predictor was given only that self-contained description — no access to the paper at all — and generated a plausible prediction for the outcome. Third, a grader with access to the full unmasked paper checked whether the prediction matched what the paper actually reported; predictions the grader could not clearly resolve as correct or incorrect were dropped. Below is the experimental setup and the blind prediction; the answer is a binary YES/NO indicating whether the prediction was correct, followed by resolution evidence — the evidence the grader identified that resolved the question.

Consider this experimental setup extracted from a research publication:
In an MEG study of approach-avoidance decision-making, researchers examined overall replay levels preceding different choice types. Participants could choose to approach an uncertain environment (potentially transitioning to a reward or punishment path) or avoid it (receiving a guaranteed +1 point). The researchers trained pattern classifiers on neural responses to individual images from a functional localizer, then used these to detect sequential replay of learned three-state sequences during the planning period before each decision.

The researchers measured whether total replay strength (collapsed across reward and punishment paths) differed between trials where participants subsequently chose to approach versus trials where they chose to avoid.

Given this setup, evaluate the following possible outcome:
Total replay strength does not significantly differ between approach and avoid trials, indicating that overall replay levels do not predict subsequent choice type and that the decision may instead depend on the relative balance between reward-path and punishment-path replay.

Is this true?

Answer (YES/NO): NO